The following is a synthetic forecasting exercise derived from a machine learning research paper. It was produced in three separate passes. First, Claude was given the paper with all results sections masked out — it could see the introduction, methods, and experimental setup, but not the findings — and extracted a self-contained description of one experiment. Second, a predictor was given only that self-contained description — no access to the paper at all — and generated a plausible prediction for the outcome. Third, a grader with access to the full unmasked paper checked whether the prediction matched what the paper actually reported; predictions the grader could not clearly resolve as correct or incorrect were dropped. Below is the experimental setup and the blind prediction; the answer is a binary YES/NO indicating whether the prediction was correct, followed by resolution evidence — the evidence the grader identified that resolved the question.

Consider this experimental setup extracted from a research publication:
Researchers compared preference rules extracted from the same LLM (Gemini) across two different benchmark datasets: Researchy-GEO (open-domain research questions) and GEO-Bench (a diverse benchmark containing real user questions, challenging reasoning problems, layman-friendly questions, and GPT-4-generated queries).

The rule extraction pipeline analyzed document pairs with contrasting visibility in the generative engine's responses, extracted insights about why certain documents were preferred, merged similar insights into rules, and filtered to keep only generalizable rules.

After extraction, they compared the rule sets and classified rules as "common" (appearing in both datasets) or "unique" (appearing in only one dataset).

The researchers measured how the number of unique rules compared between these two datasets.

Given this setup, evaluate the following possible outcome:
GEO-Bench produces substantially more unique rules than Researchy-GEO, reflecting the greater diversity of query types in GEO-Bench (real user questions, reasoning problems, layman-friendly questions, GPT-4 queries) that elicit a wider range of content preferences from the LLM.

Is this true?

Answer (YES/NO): NO